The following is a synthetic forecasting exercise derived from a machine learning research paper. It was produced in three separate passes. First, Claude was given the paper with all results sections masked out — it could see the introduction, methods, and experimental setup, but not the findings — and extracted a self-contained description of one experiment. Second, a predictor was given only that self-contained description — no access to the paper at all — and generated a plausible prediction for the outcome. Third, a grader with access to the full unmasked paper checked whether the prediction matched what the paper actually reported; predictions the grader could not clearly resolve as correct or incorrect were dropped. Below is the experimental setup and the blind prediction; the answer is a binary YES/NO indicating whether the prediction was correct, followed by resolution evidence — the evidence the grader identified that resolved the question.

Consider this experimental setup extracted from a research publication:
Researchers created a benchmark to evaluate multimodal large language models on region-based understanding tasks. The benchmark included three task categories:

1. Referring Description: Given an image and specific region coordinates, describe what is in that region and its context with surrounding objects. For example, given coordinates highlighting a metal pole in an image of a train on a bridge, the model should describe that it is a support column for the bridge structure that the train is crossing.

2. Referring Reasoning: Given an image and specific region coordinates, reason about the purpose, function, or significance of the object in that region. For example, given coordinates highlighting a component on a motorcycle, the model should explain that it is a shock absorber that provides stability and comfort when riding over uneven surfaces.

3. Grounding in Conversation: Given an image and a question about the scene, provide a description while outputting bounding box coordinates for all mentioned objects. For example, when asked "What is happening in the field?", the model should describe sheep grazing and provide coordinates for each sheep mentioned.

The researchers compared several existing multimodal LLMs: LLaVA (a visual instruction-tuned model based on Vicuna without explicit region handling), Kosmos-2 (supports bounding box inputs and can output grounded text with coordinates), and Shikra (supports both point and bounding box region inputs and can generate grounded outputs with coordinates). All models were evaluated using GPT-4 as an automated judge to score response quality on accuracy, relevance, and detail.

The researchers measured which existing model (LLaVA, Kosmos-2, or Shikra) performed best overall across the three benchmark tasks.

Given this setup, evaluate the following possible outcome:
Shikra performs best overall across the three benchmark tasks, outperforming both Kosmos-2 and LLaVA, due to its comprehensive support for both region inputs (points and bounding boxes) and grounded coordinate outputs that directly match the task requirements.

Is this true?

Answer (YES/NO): YES